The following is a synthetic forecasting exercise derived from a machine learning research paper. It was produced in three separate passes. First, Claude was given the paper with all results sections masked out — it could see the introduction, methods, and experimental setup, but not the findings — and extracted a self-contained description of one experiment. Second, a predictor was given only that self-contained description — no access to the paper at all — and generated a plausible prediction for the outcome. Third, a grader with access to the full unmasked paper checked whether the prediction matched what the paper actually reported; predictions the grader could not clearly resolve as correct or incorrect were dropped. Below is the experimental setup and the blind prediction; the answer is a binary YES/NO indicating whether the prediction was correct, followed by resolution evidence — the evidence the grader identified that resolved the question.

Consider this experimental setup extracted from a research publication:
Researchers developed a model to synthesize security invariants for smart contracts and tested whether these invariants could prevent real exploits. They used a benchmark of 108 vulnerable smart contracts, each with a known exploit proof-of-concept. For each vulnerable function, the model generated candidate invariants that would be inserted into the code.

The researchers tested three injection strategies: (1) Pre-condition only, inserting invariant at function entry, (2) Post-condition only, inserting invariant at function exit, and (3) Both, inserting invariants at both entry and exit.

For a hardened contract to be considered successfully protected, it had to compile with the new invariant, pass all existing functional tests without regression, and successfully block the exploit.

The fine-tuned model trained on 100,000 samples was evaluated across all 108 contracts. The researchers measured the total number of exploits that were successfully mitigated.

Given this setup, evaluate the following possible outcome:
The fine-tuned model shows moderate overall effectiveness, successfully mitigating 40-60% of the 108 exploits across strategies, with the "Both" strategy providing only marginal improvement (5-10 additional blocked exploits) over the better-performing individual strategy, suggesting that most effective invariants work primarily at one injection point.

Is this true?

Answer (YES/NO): NO